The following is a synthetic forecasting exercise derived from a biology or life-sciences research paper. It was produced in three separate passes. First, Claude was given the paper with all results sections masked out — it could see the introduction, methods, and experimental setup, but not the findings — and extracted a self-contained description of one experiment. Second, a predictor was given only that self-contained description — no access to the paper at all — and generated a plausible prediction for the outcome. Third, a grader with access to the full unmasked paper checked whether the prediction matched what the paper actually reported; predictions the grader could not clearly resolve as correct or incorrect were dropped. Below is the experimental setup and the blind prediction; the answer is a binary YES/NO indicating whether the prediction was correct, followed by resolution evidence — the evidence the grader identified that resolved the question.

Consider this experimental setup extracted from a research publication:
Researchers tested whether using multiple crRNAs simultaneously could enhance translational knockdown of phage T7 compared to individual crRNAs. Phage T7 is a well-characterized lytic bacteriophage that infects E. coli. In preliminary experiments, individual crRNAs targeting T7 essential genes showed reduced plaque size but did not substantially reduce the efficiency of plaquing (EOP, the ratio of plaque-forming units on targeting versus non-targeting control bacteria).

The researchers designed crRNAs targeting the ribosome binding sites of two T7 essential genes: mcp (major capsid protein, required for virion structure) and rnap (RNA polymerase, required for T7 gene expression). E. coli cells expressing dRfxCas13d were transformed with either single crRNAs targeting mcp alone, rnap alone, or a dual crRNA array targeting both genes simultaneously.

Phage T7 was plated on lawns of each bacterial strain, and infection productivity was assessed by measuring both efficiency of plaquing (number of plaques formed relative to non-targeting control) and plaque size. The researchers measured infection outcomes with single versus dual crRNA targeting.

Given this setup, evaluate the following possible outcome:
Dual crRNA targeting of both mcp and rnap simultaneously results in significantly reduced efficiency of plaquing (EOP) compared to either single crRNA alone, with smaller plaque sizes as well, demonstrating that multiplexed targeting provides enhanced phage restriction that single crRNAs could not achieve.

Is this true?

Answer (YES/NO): YES